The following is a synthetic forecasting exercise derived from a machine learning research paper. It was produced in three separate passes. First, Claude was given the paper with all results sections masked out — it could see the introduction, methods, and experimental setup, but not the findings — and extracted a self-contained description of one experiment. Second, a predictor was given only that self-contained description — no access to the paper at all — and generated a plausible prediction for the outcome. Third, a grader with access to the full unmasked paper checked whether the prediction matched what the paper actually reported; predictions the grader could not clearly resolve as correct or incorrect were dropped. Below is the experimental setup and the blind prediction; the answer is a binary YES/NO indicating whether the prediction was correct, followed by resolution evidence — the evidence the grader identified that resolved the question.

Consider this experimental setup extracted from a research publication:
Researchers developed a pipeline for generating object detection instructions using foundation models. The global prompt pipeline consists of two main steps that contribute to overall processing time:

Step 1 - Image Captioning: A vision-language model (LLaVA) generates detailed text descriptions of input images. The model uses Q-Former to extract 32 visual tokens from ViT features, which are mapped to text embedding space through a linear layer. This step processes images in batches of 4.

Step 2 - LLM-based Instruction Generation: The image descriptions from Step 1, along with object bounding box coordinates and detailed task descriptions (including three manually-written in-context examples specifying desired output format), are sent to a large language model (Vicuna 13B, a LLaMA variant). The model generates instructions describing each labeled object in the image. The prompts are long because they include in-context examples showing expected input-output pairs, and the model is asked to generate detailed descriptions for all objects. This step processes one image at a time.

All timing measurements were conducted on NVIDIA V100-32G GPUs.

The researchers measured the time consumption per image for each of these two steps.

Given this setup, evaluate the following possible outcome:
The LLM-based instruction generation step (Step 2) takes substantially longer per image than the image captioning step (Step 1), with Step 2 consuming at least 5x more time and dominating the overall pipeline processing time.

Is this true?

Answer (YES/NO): YES